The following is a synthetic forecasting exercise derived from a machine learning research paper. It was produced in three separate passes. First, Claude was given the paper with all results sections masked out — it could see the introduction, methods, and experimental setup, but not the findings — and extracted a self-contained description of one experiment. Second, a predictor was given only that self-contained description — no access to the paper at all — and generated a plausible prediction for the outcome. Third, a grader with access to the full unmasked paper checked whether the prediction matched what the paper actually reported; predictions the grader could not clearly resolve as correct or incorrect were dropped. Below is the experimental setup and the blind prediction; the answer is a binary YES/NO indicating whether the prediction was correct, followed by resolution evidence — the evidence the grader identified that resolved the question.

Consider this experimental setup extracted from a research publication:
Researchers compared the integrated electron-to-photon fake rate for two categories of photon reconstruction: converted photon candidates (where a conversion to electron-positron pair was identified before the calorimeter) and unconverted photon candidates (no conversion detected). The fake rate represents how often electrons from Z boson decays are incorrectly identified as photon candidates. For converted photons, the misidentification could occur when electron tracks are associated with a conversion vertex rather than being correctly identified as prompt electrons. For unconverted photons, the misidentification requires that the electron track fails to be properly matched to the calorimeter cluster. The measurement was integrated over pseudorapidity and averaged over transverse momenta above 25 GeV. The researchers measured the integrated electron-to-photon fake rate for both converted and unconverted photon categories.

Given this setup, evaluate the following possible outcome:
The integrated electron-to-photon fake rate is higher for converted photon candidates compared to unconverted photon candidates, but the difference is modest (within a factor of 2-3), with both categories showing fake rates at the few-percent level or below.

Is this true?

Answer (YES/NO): NO